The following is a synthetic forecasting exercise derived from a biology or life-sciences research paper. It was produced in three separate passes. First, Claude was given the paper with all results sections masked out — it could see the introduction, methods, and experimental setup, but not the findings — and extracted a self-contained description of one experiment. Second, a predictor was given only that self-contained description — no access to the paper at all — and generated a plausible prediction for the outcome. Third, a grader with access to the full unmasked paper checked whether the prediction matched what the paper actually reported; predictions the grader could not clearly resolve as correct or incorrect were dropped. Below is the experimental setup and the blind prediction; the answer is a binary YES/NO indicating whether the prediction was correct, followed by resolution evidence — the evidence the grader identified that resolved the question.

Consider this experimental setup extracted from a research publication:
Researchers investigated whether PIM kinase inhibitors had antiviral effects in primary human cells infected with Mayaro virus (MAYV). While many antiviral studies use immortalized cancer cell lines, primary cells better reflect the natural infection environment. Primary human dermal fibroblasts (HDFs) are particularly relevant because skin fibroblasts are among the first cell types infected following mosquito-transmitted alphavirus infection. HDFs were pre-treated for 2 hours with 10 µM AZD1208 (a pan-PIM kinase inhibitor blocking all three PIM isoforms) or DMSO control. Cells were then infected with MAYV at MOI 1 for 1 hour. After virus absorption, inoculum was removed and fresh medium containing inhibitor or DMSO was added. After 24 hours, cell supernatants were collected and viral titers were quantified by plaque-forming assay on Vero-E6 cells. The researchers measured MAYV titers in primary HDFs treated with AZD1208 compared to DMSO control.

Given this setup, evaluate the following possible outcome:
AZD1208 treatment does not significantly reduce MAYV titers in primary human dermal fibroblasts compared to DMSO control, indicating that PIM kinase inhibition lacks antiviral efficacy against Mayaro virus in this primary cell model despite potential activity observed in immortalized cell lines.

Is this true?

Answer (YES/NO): NO